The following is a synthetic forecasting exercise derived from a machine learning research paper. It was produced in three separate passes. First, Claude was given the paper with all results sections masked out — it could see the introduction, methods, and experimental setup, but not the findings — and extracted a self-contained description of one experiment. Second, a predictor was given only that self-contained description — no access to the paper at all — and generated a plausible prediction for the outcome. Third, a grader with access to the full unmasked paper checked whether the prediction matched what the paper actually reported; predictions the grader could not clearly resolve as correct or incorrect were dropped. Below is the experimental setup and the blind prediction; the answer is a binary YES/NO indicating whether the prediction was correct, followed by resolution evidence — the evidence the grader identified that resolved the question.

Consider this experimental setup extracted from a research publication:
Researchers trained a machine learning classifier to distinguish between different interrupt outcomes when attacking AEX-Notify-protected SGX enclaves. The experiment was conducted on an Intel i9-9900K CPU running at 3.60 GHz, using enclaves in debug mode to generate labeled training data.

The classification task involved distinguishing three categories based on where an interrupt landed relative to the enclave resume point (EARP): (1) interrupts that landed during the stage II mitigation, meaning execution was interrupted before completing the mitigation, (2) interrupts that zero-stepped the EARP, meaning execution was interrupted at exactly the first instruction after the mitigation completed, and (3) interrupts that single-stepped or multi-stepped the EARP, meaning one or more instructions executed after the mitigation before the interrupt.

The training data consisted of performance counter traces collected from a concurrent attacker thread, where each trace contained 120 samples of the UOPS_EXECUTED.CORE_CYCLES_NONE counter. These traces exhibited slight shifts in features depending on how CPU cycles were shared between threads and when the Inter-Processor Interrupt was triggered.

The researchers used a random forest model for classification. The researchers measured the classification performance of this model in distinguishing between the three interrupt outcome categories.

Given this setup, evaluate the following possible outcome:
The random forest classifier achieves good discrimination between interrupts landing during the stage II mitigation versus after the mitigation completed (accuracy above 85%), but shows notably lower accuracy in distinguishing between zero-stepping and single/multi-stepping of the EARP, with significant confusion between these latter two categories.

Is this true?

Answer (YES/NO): NO